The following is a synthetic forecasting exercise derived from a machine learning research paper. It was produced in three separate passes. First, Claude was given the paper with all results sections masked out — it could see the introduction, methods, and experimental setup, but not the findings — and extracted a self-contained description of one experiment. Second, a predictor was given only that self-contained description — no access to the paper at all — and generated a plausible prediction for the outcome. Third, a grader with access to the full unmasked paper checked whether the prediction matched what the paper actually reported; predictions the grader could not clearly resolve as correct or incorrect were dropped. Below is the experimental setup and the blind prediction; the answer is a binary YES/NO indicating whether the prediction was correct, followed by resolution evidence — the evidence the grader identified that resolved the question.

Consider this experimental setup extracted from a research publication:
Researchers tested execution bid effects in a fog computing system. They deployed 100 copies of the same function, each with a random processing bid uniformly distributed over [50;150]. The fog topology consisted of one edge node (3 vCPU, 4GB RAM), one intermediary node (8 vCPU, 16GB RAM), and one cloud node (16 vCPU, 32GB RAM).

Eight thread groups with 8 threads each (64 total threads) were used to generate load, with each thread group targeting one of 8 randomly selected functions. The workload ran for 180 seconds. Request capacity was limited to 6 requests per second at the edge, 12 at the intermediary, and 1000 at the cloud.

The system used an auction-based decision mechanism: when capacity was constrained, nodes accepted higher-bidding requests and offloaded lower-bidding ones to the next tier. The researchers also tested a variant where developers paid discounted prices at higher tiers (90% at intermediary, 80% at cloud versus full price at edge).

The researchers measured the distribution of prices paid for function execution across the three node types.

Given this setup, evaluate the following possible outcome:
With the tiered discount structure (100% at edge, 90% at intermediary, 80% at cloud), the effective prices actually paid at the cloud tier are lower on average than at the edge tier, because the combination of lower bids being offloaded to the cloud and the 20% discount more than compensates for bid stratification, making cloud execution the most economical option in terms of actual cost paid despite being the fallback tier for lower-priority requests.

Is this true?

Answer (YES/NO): YES